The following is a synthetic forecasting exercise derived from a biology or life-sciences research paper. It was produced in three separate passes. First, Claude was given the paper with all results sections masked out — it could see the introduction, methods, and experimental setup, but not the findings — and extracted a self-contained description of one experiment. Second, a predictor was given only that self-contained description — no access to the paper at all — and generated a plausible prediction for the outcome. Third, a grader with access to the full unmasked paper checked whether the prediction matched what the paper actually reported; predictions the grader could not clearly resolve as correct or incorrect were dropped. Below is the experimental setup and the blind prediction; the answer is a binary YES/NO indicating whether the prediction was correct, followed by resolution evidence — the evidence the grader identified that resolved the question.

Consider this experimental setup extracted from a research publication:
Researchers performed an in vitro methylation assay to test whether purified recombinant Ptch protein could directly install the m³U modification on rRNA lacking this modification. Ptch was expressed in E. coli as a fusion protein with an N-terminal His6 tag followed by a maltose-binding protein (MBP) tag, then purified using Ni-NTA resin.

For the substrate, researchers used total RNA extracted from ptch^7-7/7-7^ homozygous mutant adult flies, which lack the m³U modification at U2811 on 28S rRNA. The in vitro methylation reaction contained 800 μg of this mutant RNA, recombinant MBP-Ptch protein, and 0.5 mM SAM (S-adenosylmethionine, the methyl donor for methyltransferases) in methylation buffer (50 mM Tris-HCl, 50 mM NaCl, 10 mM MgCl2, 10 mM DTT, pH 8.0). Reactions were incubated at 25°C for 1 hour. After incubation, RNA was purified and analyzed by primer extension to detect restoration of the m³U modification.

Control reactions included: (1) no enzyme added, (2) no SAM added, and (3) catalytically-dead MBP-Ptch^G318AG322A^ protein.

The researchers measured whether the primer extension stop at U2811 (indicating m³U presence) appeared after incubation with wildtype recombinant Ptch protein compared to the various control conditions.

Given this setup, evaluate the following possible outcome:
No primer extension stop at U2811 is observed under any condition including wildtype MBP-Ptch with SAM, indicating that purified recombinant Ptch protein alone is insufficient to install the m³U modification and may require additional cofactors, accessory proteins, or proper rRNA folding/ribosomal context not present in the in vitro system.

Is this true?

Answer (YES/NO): NO